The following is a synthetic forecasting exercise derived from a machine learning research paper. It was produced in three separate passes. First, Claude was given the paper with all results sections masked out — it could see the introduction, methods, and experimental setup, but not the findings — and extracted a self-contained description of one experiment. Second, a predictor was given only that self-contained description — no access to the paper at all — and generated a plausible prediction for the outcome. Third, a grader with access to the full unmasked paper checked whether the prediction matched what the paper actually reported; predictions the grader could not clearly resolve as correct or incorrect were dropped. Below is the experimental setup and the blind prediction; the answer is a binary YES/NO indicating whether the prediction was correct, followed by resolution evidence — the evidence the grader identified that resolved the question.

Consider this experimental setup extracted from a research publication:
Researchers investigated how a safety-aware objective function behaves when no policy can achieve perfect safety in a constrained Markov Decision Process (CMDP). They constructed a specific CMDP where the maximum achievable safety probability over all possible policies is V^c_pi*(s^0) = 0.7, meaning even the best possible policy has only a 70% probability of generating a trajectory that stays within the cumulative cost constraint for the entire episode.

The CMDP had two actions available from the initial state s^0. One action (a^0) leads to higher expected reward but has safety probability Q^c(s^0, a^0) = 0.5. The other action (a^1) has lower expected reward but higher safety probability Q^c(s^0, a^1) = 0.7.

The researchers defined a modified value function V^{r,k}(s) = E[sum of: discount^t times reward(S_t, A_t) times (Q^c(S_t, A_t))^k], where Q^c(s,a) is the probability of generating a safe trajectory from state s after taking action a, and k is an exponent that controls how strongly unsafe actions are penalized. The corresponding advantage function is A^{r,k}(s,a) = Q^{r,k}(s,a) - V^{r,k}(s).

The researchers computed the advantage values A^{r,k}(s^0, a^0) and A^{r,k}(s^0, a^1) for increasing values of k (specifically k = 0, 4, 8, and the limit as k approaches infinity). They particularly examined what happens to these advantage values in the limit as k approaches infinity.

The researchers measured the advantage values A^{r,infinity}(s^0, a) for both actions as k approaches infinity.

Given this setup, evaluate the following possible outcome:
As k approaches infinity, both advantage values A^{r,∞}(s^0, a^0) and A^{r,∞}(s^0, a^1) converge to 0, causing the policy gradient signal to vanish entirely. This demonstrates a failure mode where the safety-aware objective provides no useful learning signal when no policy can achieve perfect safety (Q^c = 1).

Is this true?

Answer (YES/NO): YES